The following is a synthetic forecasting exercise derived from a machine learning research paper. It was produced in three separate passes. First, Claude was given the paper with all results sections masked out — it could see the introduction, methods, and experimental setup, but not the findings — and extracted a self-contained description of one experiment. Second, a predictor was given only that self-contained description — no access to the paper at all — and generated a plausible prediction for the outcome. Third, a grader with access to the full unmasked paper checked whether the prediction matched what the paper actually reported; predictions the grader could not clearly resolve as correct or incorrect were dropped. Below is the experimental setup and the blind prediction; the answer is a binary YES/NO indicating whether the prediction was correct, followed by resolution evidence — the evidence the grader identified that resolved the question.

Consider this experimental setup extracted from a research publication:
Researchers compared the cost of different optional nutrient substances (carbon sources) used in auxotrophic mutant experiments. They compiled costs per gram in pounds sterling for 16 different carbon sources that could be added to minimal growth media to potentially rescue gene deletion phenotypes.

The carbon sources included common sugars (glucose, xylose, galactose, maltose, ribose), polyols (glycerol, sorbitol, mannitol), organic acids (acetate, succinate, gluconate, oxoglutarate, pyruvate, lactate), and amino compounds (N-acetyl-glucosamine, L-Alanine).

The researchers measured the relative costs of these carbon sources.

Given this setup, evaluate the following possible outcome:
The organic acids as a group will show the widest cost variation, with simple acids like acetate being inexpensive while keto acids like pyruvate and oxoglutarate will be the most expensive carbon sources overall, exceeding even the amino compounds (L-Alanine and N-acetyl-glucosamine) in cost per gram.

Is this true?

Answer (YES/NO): NO